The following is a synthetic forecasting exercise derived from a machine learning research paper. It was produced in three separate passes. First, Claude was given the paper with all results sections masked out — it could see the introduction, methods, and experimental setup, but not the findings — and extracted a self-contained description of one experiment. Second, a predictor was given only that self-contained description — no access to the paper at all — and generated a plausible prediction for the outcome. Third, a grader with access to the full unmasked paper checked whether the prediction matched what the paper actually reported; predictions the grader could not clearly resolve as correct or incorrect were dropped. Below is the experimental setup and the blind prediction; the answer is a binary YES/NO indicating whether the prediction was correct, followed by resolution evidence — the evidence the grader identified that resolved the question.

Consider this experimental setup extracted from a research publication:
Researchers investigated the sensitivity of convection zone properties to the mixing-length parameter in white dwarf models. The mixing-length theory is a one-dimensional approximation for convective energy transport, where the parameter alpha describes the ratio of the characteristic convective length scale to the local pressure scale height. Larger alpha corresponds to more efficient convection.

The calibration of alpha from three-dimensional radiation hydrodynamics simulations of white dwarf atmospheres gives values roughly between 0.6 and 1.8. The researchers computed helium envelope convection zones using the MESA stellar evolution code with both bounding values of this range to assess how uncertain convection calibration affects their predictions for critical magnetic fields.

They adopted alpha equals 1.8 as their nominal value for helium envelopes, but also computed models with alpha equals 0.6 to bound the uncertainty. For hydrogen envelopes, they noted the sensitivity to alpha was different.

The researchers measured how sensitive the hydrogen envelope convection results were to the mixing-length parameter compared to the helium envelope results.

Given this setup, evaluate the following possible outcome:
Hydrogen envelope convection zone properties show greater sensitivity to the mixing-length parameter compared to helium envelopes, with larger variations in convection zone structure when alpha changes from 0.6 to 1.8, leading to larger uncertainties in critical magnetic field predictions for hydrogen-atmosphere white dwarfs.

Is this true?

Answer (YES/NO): NO